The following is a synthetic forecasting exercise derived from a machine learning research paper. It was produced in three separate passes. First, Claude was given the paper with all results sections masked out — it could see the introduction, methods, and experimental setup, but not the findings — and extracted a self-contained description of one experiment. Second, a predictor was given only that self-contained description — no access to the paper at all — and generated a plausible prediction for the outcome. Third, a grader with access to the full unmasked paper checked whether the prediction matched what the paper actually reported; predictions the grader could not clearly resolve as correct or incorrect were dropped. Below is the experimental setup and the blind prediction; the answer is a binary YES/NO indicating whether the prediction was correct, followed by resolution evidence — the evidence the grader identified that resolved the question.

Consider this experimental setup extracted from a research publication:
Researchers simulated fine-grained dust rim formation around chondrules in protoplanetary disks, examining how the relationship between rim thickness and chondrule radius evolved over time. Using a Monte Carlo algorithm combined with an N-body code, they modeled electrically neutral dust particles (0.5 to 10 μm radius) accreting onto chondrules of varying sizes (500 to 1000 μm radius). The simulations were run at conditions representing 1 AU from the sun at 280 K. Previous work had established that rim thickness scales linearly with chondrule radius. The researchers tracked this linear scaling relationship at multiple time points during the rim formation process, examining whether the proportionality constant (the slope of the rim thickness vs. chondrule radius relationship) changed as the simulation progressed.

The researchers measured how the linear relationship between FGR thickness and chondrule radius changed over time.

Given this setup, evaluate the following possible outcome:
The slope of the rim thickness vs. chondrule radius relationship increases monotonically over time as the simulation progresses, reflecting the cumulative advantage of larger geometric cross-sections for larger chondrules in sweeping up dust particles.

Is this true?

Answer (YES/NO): YES